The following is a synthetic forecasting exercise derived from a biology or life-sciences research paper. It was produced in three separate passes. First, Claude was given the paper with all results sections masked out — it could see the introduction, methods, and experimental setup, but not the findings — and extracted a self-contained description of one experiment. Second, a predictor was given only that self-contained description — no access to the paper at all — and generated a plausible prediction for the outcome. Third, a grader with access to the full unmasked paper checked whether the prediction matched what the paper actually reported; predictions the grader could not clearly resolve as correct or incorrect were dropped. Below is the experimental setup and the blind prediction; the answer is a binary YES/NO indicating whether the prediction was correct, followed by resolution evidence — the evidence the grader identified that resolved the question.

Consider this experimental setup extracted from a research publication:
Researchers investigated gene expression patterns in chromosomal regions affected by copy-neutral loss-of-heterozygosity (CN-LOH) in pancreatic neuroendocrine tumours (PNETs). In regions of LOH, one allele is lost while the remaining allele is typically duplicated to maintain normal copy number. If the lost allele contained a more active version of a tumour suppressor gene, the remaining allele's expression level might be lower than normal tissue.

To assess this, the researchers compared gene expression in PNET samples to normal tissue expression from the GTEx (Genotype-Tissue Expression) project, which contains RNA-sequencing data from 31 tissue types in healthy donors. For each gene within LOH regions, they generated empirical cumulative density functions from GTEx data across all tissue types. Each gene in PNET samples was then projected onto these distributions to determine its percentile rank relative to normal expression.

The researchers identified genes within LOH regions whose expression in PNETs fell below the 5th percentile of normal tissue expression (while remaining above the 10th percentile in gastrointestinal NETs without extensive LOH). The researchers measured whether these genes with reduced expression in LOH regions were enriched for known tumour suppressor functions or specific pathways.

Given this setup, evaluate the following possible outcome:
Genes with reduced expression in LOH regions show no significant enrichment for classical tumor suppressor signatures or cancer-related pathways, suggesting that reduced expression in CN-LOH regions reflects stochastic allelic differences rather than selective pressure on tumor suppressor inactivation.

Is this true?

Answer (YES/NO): NO